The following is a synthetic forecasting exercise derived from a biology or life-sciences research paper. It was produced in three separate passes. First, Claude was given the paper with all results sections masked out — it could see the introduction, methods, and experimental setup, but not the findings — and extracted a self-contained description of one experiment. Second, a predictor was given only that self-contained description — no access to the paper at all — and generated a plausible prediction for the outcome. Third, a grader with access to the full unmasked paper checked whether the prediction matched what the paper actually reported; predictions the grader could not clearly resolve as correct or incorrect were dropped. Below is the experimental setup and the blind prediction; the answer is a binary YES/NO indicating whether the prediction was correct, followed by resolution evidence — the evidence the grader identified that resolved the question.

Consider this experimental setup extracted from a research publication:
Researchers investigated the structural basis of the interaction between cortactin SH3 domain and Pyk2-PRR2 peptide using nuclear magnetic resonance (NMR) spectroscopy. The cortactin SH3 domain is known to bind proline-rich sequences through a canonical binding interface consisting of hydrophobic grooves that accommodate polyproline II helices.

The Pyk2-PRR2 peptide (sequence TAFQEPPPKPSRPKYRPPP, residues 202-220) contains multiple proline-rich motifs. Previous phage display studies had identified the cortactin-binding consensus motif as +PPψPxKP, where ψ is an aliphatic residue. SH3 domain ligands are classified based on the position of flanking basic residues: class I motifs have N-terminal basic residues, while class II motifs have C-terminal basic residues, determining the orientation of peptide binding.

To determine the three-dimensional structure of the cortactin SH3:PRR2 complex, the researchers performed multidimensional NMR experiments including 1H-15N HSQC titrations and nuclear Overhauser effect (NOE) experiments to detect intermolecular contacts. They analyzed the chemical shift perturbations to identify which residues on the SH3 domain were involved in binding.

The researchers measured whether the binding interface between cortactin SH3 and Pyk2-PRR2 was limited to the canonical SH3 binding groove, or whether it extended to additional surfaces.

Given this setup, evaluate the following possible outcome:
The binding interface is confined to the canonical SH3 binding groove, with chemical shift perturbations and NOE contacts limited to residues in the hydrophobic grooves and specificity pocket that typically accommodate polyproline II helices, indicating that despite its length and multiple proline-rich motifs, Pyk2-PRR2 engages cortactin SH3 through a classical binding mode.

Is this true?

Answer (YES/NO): NO